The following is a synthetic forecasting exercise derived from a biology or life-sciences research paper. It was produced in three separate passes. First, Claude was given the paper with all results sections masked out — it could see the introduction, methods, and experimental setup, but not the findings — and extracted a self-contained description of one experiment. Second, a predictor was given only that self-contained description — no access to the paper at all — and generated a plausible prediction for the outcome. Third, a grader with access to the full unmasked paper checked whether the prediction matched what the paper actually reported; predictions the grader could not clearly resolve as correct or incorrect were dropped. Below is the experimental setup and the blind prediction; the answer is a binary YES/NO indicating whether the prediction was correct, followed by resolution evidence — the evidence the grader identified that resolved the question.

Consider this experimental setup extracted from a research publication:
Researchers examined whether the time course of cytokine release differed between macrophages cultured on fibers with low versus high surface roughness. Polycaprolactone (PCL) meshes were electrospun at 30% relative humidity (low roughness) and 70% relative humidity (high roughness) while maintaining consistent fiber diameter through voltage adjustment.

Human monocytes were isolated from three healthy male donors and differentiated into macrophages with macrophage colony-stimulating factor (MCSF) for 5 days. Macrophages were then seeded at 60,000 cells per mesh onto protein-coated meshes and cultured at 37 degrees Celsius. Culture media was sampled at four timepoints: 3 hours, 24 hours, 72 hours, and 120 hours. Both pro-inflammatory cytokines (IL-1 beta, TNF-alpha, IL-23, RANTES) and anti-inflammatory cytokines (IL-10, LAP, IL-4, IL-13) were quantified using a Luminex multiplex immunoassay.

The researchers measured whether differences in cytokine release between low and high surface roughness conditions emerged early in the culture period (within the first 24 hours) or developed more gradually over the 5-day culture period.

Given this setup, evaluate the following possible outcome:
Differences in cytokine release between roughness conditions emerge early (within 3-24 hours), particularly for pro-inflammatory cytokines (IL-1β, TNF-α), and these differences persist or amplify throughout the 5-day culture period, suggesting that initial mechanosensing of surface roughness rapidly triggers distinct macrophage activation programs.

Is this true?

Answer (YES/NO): YES